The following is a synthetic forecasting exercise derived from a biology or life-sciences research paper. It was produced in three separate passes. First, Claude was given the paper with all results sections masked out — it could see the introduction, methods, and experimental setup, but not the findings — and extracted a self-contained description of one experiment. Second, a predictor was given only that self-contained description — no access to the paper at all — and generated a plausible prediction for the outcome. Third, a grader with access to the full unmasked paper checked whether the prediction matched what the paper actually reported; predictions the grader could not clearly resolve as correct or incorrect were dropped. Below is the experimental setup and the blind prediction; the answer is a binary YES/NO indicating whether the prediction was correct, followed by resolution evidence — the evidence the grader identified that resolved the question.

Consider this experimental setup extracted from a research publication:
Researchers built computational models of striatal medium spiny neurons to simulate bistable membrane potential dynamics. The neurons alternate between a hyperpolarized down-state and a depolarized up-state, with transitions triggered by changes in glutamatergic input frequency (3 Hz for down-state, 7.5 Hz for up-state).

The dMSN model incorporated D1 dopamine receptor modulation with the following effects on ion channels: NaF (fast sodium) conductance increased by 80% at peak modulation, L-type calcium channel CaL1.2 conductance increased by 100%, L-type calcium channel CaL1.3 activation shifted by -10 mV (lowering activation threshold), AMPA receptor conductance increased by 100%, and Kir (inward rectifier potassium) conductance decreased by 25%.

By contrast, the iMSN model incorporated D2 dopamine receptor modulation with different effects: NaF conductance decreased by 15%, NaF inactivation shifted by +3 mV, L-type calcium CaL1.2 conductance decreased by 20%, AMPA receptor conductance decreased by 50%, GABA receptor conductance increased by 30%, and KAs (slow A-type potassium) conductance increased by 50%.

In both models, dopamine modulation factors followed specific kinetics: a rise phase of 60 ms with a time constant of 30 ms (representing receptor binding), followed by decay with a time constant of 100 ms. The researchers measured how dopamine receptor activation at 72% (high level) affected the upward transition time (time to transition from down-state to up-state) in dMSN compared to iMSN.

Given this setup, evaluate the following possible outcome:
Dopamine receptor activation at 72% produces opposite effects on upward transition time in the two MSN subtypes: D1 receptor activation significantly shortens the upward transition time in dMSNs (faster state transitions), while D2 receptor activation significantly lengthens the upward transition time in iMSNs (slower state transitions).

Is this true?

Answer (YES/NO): YES